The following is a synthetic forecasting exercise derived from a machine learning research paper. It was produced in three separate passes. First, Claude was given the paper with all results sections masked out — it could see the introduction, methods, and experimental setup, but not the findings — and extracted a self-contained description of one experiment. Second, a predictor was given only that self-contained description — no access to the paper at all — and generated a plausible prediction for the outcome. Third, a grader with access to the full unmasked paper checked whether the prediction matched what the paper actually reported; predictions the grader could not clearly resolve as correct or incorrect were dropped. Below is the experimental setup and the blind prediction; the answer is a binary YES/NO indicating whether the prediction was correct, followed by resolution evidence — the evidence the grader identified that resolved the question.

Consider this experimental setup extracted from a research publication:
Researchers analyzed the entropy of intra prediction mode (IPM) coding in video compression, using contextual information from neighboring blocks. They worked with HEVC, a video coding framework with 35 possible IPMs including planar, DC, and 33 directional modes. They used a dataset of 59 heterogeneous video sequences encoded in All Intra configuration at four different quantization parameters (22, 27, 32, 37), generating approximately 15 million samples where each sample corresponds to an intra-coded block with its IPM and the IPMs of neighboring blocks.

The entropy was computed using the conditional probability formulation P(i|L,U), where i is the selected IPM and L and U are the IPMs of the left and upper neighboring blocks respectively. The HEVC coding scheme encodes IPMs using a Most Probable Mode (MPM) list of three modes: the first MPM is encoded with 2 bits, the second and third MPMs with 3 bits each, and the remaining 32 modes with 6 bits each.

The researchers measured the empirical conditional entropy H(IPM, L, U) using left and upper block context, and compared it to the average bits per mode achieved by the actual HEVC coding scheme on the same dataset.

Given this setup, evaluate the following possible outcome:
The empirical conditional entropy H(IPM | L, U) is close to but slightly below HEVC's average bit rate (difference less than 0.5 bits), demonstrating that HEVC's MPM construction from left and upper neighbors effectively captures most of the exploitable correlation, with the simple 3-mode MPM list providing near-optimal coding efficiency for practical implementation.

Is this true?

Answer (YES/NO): NO